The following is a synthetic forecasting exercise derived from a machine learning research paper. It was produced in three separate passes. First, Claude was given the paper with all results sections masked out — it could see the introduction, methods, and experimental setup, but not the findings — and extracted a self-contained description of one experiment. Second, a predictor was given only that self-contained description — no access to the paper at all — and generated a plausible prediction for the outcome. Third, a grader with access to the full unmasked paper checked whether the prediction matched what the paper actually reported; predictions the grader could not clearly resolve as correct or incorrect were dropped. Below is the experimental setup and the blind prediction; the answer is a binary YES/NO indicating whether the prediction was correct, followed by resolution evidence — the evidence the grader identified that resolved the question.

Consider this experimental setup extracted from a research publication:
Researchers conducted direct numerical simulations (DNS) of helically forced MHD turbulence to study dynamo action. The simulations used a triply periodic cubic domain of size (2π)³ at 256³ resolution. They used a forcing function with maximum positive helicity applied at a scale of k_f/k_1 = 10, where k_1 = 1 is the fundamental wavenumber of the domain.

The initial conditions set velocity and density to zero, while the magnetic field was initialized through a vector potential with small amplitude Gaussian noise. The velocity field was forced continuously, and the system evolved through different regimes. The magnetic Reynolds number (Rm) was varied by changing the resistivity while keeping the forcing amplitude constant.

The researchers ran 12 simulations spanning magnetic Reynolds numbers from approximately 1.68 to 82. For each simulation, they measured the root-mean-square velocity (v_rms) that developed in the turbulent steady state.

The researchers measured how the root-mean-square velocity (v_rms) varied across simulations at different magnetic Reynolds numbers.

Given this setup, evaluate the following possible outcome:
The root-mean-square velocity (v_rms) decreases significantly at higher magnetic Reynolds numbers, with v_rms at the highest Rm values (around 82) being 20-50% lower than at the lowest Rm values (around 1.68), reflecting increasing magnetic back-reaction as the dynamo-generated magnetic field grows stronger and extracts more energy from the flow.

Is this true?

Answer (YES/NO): NO